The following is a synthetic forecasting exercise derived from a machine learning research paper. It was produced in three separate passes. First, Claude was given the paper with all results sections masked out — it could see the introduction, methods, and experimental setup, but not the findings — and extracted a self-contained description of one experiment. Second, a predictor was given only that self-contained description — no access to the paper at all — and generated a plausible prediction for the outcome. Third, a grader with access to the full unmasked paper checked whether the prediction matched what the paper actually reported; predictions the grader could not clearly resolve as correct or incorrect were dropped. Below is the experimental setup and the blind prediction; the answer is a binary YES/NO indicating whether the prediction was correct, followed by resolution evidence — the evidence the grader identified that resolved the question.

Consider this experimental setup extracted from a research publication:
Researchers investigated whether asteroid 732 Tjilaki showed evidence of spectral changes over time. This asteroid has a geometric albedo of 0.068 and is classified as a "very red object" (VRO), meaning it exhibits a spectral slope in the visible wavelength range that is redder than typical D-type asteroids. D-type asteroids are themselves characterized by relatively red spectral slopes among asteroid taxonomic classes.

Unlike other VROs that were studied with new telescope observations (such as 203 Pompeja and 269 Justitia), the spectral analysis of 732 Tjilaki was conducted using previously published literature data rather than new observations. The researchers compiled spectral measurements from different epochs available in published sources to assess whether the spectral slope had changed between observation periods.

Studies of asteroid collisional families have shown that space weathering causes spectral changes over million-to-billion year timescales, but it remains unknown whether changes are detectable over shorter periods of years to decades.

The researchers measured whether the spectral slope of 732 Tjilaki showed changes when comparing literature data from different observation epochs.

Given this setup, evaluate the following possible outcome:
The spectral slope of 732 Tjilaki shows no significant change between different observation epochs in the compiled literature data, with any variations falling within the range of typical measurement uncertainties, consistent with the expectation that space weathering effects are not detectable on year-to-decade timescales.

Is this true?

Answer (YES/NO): YES